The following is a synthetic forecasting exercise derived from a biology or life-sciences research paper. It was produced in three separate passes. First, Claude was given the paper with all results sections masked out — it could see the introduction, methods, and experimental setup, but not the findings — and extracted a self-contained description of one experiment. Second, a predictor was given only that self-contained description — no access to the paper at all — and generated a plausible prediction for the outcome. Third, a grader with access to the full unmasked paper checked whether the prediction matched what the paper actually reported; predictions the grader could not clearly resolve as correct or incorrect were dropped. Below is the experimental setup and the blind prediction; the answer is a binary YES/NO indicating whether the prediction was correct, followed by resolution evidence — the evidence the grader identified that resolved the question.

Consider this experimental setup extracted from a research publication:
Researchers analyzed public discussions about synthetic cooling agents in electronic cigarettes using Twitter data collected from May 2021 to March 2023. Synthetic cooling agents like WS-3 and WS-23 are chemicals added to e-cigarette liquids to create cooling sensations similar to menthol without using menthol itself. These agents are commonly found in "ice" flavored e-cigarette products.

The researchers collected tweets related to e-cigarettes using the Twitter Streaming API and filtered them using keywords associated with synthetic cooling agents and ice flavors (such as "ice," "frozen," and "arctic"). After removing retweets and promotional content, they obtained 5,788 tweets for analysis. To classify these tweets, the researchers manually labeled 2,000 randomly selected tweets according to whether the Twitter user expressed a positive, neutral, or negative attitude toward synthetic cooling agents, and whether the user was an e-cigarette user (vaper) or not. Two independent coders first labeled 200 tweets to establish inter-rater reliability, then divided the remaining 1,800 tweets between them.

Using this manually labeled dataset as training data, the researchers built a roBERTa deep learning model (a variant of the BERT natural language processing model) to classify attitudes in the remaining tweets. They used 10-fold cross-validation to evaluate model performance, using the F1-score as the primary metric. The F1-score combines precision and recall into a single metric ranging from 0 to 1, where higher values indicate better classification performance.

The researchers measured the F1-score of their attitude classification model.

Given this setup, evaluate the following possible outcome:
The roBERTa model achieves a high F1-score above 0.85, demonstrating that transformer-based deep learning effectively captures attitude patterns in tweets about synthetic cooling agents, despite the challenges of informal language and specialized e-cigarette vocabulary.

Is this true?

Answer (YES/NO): NO